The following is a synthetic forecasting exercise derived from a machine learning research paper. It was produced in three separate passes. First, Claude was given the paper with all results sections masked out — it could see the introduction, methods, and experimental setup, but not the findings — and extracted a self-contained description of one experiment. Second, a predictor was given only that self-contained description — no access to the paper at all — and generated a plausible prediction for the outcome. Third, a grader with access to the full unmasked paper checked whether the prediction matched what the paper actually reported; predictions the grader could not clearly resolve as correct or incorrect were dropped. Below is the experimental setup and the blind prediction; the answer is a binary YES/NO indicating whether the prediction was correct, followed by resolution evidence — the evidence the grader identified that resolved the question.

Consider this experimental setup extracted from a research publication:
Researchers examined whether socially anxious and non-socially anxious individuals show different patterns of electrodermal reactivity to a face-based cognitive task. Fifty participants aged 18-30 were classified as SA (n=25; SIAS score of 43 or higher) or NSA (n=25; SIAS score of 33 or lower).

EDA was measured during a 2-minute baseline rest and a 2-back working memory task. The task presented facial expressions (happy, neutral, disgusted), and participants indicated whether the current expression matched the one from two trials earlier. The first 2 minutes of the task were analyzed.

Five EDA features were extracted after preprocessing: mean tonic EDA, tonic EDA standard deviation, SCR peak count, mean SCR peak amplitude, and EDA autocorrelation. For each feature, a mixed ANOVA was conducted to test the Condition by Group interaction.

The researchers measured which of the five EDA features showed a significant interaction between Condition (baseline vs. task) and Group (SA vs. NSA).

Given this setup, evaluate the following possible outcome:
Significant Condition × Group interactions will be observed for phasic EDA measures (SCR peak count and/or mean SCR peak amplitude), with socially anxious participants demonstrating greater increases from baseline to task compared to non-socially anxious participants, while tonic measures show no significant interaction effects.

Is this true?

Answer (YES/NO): NO